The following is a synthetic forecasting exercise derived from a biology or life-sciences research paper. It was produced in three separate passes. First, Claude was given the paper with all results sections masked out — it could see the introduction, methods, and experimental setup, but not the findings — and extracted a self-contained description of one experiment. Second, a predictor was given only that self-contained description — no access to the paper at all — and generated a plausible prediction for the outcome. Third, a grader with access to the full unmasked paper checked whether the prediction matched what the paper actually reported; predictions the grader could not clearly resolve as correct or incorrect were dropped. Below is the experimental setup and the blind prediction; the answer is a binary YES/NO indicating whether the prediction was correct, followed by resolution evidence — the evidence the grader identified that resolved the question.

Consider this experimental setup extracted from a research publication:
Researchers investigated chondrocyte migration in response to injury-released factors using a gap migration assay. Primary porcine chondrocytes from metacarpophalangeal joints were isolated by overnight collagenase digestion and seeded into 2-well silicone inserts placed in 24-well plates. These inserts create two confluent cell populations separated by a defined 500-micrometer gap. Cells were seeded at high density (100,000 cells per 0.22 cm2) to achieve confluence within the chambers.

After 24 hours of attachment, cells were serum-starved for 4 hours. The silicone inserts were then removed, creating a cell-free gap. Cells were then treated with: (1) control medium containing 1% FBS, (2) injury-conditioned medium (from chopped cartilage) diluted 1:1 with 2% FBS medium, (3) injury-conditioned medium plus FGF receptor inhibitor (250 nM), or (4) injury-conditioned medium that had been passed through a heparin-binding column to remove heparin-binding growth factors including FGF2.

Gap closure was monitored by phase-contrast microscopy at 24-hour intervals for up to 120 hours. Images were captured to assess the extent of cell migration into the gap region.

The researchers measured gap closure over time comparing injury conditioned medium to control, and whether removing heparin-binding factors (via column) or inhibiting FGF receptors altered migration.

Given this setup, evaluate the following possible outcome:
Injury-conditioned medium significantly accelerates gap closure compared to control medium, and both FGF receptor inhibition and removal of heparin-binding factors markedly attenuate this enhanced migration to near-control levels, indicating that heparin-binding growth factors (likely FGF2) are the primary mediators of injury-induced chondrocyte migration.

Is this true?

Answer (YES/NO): NO